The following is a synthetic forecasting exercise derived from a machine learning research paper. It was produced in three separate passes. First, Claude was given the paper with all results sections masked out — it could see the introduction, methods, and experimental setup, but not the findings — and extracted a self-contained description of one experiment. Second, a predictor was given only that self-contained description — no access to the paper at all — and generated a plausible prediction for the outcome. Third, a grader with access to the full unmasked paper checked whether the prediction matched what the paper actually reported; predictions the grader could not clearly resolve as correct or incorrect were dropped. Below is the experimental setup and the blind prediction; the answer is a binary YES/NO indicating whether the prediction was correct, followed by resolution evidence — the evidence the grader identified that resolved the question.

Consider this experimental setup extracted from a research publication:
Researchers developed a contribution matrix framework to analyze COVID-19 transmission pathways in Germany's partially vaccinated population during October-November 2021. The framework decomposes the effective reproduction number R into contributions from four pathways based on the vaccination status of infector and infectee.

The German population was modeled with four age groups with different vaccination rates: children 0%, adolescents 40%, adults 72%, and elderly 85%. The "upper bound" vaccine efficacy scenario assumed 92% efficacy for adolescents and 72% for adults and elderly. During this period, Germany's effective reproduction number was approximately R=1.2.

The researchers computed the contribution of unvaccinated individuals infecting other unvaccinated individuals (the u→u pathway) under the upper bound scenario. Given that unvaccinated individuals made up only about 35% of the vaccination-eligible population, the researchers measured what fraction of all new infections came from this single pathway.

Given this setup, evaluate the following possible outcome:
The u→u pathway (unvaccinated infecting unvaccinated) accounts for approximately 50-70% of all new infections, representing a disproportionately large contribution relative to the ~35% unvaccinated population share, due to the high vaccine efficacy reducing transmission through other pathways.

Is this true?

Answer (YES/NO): YES